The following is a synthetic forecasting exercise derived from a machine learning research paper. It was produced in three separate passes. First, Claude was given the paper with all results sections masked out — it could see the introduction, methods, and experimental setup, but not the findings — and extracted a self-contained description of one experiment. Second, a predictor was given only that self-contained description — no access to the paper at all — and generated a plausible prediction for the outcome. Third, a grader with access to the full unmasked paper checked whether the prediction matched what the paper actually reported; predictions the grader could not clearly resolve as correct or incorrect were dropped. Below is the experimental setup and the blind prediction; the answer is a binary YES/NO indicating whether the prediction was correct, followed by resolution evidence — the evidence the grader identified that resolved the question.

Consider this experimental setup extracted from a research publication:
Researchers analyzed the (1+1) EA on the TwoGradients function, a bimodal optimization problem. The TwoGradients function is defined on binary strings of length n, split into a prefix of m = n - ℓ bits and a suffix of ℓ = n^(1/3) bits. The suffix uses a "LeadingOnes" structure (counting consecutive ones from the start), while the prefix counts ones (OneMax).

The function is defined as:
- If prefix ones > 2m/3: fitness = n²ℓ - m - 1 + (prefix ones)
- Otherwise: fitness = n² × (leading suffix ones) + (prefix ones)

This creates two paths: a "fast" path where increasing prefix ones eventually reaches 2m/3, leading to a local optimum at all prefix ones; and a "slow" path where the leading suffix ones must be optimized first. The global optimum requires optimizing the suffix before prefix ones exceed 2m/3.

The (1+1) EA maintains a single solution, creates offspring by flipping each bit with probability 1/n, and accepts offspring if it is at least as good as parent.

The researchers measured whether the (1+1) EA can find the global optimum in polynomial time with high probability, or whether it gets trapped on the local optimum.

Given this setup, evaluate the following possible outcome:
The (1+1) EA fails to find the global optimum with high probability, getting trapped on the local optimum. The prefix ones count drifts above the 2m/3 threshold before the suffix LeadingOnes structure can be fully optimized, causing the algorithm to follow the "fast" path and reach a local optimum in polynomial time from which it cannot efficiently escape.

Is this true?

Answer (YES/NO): YES